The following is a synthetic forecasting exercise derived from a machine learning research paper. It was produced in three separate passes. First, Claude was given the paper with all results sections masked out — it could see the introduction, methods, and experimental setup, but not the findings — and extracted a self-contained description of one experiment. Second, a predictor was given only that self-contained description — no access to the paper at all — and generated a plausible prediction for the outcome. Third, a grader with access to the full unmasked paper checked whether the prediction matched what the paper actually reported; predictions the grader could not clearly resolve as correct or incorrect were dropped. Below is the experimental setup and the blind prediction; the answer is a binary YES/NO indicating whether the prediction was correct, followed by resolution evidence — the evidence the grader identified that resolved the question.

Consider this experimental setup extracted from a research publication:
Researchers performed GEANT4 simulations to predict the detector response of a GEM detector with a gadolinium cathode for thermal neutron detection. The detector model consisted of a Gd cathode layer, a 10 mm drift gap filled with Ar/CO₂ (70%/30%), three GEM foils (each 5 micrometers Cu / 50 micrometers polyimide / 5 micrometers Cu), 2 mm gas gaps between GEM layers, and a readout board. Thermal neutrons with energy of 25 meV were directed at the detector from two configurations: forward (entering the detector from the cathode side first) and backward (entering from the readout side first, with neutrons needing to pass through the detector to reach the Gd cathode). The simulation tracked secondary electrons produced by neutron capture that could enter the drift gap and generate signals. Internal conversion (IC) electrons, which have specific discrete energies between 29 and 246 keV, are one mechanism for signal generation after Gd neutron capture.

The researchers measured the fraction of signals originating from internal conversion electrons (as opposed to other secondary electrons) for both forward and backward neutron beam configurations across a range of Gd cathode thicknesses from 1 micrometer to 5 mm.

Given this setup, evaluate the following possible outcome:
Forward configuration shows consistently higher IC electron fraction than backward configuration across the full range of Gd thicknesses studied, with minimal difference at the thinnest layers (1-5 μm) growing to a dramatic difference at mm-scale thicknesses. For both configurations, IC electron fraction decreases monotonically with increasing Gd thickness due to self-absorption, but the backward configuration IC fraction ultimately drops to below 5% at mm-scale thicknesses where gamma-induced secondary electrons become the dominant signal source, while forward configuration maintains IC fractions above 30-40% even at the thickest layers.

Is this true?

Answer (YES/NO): NO